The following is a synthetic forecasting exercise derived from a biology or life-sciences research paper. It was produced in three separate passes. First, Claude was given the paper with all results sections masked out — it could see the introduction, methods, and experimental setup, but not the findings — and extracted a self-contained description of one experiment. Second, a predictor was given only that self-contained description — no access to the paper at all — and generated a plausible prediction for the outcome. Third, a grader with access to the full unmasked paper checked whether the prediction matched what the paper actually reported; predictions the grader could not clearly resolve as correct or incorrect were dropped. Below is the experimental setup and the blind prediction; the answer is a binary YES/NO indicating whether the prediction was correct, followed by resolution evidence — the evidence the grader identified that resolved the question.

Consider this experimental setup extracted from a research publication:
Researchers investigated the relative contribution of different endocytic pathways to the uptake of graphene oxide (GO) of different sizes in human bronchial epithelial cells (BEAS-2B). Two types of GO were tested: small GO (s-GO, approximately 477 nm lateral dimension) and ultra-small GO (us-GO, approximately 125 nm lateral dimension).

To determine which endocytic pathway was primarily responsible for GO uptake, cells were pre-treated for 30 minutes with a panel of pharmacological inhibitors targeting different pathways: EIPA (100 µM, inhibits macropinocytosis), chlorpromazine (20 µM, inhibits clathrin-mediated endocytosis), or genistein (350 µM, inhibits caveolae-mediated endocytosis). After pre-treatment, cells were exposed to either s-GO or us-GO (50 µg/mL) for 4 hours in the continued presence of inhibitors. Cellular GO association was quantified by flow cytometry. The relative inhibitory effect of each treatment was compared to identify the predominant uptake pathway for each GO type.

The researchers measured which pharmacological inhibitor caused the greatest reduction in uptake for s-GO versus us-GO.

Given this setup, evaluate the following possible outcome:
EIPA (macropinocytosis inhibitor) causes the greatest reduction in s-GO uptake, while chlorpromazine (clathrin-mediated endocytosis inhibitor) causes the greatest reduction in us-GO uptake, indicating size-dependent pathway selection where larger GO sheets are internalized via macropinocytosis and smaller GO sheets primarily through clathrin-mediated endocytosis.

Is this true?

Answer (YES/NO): YES